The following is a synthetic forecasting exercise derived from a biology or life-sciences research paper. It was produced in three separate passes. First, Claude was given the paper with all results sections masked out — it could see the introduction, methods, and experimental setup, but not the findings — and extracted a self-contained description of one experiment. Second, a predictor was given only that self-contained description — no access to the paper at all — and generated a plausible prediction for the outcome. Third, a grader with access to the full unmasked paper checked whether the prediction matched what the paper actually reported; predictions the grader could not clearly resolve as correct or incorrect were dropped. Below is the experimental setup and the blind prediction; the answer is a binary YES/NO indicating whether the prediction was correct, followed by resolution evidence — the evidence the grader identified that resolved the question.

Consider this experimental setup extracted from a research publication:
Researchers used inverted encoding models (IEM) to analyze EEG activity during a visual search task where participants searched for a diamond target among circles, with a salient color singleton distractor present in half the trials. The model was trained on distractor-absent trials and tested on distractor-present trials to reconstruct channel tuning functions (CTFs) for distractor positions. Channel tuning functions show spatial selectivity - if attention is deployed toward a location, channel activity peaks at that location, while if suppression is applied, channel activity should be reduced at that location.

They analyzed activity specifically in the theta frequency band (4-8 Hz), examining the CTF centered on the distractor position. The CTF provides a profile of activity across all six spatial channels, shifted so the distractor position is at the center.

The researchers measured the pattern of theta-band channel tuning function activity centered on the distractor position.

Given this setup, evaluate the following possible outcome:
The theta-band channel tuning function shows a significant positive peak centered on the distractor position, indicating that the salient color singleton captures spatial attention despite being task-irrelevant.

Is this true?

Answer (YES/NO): NO